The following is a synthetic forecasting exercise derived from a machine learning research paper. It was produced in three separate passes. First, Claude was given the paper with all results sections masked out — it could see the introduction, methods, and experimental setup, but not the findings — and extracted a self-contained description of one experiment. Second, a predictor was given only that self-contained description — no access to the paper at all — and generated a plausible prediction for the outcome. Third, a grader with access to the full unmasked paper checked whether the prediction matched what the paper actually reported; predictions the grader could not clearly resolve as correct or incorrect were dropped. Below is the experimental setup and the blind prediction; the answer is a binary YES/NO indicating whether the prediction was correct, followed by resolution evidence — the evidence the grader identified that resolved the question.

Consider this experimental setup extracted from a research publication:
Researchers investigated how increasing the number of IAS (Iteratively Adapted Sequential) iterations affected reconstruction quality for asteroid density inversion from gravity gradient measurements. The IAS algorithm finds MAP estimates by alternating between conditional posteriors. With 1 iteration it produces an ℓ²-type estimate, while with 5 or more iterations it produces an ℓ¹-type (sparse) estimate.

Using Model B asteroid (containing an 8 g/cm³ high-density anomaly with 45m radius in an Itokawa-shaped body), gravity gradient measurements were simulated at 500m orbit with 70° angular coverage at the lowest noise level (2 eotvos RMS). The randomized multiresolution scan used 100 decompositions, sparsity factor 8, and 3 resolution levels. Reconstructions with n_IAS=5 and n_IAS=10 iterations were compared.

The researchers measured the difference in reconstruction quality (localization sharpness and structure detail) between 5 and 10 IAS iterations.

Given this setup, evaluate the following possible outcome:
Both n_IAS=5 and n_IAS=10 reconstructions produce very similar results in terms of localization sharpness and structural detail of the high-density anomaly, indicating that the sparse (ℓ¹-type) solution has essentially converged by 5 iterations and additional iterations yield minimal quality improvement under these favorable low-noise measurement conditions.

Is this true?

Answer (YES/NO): YES